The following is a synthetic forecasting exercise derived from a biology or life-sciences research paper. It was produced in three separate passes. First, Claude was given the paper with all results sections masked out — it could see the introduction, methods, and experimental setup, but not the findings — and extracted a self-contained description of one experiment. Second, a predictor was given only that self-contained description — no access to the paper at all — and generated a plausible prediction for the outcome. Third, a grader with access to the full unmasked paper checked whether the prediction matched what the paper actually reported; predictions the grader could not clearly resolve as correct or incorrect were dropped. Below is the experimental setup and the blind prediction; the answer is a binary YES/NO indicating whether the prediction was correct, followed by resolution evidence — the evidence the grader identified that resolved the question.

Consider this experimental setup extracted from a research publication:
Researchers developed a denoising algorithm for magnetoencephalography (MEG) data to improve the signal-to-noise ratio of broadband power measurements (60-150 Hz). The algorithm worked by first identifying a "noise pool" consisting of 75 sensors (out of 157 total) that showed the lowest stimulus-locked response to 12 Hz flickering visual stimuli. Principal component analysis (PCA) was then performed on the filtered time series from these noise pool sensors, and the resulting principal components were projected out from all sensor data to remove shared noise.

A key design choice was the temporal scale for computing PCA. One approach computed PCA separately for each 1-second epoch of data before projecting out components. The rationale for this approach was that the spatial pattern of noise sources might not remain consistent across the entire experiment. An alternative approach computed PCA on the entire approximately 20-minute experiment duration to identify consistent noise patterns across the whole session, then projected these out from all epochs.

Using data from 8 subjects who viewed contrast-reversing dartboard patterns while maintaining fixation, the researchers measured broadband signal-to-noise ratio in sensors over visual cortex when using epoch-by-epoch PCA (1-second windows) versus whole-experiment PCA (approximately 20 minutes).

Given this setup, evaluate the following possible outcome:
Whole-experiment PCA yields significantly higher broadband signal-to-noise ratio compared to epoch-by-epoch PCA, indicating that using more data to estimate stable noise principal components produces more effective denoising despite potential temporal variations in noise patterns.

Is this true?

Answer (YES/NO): NO